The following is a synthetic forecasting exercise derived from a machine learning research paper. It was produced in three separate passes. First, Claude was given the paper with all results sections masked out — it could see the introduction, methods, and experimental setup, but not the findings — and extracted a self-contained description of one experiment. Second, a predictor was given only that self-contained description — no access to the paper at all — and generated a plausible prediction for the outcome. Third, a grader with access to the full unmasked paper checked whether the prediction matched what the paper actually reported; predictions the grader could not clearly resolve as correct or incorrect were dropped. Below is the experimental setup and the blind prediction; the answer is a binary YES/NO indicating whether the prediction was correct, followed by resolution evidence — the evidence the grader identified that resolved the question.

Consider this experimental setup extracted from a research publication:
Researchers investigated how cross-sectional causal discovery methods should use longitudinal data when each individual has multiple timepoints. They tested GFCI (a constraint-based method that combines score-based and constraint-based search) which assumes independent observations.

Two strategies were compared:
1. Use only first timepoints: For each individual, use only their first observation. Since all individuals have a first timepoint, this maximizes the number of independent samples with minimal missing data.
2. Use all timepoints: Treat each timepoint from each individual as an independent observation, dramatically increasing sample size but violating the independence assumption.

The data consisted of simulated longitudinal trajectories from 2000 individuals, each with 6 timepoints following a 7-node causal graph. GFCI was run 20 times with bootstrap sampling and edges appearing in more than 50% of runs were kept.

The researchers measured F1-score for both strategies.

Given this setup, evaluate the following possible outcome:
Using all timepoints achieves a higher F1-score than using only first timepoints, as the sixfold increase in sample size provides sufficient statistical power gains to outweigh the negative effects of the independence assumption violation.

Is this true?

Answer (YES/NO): NO